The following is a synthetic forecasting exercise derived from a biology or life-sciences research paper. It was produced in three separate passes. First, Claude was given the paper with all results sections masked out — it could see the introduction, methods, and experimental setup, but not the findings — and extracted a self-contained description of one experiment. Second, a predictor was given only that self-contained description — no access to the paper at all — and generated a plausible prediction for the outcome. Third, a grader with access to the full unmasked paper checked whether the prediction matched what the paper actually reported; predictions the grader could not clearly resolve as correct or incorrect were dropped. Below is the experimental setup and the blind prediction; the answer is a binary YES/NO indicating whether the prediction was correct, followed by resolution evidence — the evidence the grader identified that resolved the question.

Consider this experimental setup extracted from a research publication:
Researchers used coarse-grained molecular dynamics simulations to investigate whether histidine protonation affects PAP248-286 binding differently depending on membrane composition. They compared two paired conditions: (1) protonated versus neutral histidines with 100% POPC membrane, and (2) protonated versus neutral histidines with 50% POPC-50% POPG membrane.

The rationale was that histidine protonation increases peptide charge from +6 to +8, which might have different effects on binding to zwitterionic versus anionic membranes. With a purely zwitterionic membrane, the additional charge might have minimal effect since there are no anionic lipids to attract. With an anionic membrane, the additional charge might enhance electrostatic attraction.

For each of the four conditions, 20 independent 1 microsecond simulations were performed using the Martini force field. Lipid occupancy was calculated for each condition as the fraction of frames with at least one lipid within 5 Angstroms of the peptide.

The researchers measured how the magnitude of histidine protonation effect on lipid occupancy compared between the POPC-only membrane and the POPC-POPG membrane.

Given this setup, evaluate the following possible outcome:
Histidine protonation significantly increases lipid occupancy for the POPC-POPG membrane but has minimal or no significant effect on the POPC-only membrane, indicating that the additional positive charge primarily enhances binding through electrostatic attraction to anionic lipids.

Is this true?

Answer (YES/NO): YES